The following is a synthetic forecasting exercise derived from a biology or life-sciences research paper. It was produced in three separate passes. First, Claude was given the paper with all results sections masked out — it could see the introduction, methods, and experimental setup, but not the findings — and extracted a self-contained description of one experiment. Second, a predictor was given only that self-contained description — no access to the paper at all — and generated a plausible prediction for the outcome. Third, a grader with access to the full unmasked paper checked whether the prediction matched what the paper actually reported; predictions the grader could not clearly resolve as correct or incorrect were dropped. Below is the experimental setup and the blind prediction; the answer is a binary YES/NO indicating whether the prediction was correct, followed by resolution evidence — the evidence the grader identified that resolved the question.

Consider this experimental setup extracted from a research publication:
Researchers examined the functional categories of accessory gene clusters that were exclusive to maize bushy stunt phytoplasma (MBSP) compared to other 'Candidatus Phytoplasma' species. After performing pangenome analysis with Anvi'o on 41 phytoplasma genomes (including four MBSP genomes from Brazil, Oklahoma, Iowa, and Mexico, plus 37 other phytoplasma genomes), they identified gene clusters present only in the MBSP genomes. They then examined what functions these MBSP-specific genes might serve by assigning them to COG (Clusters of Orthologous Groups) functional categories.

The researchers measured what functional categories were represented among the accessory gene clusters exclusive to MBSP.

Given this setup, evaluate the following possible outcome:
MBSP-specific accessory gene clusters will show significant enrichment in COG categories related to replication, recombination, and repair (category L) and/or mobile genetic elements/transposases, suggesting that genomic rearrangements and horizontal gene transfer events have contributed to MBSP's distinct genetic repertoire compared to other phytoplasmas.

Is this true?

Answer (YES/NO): NO